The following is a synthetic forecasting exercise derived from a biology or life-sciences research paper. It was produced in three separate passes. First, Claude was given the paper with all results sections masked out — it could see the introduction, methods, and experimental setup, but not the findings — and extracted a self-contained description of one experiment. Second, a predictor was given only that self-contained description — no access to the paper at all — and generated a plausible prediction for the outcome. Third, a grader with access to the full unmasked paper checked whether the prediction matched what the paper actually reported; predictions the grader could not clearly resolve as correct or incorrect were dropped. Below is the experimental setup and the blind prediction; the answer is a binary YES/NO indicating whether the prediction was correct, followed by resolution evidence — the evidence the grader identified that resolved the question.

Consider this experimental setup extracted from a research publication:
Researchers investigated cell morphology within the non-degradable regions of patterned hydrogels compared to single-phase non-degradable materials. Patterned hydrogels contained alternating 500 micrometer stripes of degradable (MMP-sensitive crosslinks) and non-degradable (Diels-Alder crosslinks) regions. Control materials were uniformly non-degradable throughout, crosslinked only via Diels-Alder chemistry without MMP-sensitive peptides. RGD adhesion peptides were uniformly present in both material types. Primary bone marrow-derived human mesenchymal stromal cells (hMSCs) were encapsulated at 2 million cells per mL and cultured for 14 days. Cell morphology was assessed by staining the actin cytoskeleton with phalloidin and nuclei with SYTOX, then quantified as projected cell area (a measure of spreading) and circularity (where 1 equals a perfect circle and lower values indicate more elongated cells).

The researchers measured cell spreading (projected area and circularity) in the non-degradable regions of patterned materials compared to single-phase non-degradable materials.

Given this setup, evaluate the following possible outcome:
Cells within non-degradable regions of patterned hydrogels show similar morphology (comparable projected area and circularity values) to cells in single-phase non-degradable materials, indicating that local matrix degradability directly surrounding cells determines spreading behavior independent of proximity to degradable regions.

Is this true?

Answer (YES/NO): YES